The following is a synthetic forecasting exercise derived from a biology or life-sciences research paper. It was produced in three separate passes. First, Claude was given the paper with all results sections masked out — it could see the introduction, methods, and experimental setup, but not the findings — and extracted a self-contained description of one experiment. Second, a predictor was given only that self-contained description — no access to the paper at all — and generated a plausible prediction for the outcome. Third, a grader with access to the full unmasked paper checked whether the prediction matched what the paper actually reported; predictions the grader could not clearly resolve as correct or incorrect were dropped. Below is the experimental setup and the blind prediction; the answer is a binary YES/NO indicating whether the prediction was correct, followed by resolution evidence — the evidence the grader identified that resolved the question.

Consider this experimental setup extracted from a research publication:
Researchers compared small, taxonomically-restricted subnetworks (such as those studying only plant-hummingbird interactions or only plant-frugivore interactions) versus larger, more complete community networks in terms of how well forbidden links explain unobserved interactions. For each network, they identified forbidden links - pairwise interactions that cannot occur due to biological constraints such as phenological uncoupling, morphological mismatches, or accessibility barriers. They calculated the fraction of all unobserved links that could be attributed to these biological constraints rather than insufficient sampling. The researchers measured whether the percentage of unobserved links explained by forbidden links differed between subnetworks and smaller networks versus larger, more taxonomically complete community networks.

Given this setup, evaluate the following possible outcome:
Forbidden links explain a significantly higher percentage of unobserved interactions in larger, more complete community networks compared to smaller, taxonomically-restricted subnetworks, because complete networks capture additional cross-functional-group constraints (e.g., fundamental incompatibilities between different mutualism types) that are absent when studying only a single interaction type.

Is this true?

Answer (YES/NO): NO